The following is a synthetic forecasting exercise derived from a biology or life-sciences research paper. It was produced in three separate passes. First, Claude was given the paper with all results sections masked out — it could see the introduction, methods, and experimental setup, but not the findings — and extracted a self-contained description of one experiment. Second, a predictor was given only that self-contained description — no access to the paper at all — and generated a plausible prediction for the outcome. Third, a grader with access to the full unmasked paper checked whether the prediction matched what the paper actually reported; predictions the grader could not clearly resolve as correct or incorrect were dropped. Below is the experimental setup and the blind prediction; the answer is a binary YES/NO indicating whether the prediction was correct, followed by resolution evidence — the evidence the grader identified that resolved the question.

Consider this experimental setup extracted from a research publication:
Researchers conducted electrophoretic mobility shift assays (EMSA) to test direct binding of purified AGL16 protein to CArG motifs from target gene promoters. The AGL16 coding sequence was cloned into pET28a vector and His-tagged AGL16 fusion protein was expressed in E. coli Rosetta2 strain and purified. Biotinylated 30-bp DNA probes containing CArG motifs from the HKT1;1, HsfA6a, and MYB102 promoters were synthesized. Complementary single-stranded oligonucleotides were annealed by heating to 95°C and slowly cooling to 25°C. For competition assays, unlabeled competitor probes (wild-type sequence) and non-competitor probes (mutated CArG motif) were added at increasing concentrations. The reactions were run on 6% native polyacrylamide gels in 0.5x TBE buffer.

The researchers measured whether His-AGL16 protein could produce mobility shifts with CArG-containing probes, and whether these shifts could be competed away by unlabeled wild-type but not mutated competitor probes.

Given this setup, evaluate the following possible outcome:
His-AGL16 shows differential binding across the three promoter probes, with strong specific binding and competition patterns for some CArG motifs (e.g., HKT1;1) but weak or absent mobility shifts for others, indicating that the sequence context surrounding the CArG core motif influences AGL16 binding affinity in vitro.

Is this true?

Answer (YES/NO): NO